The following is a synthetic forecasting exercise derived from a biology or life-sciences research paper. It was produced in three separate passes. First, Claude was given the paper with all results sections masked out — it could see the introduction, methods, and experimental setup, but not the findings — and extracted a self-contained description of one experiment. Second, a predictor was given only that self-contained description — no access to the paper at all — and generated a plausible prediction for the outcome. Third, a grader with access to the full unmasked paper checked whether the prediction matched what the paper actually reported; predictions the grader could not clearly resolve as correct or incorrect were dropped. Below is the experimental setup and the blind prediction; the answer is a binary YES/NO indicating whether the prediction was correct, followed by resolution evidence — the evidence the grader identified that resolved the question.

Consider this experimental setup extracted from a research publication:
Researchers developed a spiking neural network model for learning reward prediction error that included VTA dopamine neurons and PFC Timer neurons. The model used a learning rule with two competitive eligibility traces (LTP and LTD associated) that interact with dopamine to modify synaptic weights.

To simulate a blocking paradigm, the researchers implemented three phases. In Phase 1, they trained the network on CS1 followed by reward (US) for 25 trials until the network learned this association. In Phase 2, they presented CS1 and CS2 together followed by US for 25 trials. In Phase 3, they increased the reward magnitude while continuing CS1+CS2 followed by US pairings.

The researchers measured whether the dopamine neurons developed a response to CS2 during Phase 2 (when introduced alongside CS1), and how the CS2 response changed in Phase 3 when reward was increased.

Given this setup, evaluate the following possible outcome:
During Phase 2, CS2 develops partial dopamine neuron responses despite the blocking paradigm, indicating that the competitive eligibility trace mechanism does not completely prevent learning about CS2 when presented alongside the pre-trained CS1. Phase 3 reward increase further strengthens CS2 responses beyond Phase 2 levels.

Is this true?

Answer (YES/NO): NO